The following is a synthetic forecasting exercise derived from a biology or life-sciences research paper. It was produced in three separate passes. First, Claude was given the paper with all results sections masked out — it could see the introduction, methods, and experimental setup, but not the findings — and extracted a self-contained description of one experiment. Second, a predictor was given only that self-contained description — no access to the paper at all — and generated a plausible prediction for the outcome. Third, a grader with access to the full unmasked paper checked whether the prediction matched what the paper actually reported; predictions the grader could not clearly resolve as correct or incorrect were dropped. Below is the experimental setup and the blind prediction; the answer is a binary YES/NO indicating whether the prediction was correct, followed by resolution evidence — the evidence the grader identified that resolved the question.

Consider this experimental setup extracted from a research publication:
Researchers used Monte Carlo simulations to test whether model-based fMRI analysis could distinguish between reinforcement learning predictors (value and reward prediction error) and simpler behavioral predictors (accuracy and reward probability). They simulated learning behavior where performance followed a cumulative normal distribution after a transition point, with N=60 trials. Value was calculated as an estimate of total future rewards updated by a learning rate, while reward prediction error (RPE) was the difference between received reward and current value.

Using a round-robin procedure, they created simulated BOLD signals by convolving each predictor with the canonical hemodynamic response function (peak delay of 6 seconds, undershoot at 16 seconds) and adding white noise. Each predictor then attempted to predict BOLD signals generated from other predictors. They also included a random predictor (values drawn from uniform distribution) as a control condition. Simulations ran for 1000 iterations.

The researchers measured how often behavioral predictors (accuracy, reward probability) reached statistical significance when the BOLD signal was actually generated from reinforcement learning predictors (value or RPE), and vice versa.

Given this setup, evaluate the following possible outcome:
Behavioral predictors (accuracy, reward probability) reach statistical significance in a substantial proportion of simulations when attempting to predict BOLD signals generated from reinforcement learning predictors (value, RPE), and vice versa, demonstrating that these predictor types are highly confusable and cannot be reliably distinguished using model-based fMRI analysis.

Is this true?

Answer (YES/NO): YES